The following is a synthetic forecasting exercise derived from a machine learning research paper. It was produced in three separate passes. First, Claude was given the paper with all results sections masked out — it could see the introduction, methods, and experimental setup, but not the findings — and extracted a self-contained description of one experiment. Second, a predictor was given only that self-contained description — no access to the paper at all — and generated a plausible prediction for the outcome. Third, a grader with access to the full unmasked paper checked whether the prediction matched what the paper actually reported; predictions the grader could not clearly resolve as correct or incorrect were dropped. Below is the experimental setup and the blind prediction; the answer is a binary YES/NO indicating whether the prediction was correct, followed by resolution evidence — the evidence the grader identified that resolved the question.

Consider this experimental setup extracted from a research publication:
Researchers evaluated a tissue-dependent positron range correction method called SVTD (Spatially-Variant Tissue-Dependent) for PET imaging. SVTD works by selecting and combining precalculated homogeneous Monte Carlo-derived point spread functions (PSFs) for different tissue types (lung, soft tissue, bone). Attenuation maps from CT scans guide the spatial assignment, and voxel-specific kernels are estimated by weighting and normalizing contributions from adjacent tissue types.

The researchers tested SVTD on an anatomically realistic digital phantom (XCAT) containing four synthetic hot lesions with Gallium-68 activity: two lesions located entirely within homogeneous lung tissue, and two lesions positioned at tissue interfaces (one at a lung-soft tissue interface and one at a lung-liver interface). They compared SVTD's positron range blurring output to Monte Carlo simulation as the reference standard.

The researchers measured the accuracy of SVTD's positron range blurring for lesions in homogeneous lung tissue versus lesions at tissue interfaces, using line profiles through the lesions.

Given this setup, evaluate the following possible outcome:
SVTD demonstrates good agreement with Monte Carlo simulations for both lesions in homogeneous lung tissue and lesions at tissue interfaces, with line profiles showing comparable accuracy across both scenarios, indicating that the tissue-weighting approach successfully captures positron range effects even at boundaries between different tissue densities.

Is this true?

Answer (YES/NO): NO